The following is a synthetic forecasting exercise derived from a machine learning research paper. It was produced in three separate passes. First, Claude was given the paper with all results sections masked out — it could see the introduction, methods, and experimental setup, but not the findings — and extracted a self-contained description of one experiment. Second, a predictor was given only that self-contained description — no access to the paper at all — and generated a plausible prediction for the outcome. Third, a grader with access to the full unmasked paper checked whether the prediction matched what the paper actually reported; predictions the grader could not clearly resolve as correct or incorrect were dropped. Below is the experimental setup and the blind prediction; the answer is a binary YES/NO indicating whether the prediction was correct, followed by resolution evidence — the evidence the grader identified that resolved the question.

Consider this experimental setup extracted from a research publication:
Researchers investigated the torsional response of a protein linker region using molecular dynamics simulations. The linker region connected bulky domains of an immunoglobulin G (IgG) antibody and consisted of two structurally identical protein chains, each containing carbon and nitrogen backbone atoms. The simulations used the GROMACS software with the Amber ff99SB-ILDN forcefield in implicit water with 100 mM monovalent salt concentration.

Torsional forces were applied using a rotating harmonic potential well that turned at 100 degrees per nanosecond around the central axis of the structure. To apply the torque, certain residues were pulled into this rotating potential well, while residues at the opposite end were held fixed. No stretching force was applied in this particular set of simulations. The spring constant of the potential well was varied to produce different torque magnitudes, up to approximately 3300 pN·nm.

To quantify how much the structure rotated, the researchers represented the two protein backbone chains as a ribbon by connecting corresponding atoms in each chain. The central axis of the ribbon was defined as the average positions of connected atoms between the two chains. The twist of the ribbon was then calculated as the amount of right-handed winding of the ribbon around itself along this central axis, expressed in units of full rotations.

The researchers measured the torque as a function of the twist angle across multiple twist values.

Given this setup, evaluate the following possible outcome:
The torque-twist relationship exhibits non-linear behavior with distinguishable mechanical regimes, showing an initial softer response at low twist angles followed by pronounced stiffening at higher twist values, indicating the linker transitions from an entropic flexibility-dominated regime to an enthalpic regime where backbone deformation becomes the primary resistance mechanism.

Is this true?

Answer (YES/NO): YES